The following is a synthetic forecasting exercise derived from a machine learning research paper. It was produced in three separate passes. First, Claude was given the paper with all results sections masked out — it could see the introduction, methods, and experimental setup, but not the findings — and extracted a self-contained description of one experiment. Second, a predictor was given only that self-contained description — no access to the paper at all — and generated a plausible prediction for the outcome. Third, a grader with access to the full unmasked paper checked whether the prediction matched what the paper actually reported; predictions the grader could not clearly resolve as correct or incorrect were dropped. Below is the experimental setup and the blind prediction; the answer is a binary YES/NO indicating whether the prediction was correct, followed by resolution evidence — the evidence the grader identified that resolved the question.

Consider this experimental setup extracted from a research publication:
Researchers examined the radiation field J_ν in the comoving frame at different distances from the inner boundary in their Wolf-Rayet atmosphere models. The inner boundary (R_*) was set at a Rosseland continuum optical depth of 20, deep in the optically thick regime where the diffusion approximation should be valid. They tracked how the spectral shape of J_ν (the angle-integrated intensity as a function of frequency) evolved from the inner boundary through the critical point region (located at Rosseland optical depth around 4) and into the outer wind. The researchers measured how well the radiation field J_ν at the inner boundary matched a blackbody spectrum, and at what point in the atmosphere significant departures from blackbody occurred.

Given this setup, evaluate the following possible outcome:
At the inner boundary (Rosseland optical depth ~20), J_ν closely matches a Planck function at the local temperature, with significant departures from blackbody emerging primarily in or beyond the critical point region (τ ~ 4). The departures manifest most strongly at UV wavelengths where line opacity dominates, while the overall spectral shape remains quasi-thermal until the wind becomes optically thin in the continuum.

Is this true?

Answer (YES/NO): NO